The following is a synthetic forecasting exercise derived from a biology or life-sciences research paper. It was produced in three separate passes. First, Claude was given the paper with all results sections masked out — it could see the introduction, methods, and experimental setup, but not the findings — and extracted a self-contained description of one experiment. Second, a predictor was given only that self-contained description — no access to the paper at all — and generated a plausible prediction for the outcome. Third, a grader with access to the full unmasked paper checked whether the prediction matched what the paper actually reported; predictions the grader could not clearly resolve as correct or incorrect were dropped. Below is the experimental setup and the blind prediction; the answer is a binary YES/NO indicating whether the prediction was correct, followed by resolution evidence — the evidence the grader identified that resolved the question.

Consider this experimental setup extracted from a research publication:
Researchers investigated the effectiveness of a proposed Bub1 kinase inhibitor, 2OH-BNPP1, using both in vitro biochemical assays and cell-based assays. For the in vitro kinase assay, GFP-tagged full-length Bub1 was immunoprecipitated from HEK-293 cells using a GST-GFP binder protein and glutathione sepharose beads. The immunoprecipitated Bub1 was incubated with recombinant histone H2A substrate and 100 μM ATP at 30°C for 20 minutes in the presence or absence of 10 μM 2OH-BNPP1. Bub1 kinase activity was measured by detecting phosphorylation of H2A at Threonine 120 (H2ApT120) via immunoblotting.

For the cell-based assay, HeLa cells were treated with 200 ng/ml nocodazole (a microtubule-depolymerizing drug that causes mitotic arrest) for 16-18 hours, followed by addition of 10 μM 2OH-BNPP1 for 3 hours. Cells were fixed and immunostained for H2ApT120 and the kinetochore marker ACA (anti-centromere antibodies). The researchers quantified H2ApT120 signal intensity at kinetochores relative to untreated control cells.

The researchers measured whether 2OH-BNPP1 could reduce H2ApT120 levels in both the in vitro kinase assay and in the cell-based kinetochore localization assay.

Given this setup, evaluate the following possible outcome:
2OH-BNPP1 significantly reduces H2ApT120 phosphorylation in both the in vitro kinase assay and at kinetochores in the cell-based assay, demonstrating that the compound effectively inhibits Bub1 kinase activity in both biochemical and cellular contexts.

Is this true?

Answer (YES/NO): NO